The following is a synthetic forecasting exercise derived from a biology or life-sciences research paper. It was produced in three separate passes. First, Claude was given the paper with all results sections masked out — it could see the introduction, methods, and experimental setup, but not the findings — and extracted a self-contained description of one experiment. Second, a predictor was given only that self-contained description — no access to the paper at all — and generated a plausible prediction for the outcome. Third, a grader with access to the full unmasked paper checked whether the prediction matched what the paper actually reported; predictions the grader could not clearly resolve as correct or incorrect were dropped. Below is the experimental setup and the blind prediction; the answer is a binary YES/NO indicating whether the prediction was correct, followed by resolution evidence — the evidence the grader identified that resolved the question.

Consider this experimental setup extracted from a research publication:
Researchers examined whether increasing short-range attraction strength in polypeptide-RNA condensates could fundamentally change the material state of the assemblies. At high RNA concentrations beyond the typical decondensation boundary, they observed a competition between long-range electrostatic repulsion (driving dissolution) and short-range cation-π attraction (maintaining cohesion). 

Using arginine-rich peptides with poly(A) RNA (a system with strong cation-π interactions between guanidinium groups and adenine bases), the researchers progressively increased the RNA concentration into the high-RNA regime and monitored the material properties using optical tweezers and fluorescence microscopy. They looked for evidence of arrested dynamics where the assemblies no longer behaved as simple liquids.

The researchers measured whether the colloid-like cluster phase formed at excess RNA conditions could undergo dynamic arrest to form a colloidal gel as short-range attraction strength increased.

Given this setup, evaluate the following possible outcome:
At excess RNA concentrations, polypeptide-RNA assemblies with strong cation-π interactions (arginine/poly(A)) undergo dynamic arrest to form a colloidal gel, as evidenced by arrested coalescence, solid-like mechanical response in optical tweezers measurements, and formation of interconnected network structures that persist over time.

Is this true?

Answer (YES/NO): NO